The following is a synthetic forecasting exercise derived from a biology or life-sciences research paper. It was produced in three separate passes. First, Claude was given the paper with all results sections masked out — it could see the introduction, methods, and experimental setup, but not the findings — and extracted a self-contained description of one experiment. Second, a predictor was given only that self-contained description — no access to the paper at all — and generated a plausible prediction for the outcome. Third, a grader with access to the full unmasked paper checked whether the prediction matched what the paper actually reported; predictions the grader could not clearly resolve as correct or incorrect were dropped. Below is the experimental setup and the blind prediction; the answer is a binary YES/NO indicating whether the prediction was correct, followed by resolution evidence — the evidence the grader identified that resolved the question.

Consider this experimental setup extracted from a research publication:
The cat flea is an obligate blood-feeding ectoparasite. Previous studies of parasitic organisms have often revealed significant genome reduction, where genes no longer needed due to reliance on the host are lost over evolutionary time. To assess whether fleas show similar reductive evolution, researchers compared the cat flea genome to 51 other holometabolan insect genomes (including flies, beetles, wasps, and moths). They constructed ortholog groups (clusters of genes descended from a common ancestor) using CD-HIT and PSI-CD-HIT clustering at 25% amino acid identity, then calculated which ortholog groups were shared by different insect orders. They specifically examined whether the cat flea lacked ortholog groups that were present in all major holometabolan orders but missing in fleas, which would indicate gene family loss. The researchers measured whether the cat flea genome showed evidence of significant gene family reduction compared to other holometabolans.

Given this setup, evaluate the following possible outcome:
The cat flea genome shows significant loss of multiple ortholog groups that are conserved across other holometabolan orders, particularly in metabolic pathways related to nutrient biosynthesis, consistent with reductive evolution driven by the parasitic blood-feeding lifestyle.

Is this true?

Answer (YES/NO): NO